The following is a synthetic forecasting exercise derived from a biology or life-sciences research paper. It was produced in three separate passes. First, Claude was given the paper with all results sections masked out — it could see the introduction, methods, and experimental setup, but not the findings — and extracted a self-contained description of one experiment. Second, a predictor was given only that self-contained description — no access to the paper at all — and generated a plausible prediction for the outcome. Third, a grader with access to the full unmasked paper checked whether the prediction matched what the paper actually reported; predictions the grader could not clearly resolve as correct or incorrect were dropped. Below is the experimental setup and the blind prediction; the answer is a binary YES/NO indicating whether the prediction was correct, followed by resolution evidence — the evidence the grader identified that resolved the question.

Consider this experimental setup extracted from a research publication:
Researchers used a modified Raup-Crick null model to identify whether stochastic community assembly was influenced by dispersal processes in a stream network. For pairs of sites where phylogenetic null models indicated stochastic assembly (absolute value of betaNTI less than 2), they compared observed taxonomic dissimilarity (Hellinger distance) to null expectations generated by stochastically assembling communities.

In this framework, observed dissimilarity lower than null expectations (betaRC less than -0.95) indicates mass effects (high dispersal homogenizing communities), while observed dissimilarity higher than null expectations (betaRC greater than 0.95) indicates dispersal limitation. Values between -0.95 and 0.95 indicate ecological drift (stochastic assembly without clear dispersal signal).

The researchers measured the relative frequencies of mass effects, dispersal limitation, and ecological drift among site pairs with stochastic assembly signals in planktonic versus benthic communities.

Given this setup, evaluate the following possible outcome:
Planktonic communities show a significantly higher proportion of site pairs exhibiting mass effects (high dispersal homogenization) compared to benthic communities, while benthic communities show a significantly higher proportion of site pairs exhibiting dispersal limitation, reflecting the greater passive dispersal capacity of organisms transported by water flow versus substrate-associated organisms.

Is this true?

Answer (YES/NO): NO